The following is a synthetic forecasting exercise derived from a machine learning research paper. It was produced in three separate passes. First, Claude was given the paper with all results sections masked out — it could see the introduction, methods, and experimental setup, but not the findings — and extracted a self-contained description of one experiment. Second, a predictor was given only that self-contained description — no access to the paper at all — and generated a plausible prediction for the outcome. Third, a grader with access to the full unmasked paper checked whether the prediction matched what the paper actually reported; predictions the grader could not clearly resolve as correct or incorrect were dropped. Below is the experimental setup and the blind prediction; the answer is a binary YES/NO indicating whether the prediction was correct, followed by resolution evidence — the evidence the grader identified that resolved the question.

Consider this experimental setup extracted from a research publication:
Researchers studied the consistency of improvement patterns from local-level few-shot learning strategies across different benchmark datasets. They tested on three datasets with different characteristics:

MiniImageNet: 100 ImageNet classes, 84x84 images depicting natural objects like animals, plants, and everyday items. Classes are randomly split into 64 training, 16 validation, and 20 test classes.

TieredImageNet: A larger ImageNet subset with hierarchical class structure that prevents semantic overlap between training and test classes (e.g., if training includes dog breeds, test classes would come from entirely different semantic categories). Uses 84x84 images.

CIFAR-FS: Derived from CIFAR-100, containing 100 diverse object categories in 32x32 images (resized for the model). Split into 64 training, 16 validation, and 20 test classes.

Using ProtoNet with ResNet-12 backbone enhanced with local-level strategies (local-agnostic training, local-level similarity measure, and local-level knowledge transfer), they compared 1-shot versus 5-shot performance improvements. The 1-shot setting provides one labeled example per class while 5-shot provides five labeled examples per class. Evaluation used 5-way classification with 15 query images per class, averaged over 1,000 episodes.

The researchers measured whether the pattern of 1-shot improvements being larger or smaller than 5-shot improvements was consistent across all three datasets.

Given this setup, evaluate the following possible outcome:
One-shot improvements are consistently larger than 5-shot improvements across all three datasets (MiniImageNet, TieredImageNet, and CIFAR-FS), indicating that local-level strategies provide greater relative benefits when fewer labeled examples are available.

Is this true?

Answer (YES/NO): YES